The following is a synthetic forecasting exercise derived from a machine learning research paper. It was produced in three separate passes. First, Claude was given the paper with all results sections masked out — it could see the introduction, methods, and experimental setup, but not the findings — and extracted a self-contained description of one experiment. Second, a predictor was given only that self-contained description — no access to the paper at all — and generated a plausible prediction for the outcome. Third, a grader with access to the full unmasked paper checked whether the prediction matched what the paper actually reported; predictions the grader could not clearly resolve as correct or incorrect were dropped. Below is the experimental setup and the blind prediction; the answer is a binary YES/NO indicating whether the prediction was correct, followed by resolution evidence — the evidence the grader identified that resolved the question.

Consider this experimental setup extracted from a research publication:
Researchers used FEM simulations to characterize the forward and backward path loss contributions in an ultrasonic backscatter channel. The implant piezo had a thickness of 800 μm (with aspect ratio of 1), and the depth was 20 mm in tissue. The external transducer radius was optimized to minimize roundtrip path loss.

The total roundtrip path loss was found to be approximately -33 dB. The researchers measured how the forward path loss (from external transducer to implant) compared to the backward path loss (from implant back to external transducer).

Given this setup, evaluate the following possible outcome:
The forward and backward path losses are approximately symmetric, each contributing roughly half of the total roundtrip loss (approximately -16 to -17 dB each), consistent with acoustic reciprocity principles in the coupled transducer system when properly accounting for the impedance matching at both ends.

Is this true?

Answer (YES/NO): NO